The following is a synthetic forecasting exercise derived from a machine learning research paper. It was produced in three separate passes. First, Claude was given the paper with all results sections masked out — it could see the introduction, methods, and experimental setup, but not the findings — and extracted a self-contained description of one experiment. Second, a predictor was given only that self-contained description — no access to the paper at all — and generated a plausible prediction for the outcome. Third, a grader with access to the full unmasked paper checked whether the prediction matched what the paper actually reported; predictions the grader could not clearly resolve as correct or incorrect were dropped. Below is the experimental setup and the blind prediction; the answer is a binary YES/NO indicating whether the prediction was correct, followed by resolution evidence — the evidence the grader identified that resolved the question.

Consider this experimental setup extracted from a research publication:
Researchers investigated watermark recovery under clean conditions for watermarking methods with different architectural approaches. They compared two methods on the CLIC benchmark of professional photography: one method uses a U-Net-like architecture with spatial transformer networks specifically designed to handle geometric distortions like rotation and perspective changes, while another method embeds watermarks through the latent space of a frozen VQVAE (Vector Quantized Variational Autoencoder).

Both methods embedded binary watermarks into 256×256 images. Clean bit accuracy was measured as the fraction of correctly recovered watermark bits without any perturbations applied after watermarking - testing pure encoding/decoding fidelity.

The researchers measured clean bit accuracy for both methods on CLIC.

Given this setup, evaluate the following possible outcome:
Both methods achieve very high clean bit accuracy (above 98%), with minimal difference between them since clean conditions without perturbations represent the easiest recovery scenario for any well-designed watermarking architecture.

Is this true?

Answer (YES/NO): NO